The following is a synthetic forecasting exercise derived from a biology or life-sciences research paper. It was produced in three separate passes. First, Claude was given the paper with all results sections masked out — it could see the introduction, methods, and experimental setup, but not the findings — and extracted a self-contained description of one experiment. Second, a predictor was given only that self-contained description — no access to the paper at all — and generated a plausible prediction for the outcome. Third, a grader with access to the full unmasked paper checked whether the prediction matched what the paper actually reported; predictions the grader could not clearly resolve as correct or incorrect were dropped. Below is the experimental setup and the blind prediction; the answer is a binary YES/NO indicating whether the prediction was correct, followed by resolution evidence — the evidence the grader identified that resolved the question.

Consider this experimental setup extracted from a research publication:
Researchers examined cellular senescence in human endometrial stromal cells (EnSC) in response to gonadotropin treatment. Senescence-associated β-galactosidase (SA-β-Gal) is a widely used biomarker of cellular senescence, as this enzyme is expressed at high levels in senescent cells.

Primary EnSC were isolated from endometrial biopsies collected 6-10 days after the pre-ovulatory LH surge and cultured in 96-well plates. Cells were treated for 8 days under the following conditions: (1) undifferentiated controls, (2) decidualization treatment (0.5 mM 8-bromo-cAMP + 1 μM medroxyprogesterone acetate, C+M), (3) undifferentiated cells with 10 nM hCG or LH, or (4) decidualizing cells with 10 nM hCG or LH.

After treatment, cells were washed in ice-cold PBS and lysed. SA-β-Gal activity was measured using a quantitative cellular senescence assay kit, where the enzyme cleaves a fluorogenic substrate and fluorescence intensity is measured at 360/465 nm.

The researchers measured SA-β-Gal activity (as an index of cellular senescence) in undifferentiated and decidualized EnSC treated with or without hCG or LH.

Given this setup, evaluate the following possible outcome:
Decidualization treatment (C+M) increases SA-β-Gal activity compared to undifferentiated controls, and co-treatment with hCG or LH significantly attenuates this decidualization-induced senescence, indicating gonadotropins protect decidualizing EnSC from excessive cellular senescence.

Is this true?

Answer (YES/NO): NO